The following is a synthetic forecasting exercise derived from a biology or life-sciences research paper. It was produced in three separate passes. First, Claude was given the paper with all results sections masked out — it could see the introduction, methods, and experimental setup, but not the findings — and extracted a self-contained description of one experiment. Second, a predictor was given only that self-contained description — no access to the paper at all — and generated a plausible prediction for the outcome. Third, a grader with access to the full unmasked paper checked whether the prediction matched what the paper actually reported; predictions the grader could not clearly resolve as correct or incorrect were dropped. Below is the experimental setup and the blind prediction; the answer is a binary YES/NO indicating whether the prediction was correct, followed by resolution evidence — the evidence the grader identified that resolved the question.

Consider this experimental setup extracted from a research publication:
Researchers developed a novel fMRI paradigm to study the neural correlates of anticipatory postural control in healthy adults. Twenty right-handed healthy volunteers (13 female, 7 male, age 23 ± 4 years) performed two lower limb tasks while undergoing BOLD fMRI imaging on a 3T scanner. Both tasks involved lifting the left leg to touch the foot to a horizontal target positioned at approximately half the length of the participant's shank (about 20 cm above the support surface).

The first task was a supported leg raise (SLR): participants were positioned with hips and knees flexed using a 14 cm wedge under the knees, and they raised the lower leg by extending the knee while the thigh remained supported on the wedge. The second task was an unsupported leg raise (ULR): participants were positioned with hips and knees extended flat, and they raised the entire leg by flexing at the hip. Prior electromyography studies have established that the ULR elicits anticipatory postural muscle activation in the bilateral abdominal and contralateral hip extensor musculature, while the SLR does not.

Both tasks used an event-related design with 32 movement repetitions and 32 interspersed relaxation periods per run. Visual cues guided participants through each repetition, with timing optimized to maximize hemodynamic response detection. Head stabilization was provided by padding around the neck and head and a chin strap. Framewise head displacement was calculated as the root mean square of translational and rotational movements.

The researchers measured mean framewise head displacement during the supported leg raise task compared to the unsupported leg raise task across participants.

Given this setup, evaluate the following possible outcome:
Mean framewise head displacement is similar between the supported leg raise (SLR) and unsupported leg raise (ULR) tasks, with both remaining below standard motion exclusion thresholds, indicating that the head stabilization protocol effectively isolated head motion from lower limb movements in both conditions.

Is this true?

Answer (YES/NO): NO